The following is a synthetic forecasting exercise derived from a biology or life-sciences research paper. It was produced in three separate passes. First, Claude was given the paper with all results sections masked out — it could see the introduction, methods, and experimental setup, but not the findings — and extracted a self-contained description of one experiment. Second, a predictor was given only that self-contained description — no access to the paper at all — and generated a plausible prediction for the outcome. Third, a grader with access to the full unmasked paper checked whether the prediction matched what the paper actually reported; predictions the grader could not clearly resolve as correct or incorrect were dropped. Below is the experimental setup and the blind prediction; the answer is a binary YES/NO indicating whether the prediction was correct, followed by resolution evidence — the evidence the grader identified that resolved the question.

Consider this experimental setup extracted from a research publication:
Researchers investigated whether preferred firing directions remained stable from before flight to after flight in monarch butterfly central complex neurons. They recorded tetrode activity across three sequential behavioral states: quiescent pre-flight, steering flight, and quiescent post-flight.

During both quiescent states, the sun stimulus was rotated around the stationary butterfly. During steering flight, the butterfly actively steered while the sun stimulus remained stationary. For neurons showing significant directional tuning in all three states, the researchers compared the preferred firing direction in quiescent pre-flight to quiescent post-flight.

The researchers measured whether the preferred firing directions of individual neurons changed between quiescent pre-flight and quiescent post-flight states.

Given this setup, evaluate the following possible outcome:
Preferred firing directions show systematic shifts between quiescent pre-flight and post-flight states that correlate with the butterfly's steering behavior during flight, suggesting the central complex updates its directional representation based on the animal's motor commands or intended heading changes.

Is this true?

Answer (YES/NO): NO